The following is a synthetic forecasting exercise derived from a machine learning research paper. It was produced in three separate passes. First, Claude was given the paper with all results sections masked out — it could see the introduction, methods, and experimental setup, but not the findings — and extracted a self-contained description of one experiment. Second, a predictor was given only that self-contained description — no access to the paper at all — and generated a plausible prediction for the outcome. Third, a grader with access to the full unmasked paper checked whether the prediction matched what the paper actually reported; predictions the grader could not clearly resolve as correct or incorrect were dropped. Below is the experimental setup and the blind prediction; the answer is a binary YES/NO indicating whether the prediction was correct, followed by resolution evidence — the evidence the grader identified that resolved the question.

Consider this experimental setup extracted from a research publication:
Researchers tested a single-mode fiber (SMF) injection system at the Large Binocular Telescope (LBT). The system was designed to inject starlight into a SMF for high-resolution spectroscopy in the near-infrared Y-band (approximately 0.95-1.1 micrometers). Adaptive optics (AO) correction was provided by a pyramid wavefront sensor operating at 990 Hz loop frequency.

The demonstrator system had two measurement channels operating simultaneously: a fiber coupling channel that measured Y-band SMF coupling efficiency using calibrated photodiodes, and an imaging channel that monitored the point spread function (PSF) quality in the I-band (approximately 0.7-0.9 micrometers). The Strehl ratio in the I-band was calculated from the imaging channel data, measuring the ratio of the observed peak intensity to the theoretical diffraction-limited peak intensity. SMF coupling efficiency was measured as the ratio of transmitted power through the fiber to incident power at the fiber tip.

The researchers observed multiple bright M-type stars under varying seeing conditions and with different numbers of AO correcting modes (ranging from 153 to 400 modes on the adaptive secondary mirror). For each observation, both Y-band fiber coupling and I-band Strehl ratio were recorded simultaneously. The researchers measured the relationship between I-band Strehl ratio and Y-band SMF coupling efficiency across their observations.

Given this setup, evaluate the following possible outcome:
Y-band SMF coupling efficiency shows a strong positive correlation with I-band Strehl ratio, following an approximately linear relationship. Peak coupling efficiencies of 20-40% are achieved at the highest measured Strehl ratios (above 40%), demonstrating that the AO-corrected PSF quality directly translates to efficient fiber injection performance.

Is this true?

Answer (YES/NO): NO